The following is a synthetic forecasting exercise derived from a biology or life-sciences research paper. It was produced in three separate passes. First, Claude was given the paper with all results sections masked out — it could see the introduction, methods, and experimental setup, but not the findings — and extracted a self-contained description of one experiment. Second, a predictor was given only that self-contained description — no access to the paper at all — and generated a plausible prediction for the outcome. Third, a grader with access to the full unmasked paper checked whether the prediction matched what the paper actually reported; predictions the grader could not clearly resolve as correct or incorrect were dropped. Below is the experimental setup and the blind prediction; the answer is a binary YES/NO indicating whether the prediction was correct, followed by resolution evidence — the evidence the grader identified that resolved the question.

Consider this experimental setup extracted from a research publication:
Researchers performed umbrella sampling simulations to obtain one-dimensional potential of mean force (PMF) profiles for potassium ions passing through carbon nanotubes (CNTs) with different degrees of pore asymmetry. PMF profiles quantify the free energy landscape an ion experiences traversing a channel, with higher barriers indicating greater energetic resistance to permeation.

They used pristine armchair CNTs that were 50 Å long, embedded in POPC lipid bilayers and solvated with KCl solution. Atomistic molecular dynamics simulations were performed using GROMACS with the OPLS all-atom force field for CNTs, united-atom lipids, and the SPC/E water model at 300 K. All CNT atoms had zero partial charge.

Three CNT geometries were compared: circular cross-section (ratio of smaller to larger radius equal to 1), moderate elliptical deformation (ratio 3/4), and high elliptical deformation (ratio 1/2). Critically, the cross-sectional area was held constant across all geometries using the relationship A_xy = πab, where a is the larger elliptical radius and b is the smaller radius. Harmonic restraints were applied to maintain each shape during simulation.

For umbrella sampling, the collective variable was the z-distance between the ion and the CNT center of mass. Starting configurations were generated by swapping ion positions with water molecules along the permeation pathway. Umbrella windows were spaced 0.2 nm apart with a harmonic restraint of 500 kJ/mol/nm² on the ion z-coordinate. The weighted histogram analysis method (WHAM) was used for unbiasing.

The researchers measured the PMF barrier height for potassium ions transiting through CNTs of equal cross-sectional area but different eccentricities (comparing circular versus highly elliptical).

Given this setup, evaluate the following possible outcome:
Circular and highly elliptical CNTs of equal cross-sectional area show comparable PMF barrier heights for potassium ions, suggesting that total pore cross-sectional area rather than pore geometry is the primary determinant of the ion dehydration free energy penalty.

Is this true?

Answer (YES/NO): NO